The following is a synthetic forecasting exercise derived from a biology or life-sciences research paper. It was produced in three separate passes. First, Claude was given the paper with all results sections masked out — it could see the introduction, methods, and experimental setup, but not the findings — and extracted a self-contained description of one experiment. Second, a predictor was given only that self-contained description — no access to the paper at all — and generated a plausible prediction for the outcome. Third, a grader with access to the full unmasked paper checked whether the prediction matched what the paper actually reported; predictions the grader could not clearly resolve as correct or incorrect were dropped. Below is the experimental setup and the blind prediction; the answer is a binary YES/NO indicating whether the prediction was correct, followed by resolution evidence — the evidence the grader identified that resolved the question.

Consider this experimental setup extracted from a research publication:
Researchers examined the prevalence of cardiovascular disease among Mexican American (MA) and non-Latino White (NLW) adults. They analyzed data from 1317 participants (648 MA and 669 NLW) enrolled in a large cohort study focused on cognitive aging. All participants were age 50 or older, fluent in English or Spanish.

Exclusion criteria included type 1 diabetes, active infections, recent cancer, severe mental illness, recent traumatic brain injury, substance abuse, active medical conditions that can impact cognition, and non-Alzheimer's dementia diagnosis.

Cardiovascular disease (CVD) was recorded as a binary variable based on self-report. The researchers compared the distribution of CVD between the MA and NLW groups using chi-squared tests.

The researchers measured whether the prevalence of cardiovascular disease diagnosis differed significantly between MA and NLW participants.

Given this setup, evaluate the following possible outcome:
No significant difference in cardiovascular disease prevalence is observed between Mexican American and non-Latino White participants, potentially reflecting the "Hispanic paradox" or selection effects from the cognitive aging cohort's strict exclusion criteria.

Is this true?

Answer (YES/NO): NO